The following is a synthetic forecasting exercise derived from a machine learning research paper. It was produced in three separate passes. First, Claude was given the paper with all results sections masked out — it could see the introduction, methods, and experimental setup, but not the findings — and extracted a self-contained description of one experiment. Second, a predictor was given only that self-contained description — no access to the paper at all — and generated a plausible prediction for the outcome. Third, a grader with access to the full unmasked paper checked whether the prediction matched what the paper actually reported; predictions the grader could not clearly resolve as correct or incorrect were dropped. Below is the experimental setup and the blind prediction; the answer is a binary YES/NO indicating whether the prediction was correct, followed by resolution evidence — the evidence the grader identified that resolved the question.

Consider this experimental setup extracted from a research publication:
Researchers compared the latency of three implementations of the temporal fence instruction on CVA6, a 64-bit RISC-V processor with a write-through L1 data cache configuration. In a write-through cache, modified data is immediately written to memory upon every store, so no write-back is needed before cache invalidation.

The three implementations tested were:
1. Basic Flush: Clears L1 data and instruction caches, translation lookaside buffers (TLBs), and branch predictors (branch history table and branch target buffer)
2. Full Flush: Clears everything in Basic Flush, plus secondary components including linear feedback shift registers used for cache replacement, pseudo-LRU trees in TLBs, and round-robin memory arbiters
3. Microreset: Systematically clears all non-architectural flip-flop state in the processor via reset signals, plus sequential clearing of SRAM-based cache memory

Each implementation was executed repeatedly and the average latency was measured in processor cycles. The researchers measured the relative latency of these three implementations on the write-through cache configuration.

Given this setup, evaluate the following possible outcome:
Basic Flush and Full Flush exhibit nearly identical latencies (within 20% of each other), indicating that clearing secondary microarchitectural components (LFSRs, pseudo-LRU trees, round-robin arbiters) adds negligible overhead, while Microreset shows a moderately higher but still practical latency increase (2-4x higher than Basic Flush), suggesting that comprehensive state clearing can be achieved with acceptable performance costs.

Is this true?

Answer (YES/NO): NO